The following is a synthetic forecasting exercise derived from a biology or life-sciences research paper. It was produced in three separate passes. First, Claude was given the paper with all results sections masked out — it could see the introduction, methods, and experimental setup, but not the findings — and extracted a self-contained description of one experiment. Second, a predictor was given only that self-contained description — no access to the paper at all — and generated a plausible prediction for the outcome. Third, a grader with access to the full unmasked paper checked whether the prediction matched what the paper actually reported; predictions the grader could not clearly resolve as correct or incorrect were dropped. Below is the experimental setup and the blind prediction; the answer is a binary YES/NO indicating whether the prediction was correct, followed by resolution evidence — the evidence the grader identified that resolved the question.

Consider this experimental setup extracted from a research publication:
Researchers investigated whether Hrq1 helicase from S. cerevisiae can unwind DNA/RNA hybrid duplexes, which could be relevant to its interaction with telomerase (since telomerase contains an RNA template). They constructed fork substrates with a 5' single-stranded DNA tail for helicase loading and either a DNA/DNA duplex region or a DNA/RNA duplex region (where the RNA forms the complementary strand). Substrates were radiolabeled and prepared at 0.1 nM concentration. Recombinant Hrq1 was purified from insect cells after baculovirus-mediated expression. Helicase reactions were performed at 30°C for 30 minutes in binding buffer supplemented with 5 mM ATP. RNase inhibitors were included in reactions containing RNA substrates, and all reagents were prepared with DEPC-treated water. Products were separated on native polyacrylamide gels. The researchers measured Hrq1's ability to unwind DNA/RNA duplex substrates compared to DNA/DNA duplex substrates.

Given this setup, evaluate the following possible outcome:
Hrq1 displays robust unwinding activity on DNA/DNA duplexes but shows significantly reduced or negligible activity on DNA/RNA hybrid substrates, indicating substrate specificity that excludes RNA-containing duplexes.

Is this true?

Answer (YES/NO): NO